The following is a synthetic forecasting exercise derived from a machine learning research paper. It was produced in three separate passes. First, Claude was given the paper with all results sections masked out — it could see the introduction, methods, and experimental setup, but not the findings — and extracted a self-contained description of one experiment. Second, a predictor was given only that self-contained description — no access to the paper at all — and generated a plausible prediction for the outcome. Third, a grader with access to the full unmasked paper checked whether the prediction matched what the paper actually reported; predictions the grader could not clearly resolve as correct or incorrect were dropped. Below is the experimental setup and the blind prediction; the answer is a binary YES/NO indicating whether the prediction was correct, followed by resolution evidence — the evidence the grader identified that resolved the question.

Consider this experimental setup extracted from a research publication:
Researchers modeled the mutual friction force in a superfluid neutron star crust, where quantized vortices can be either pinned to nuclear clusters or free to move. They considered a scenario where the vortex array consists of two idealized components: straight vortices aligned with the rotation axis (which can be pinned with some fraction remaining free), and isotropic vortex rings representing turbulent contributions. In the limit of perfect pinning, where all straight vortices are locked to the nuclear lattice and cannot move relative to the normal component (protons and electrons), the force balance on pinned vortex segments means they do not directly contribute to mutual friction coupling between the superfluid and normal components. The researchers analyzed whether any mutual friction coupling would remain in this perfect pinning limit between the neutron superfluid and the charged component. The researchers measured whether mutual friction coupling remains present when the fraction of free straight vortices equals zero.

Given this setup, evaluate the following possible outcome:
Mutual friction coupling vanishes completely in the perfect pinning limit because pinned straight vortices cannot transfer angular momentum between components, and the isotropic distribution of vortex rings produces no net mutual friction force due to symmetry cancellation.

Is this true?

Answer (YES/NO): NO